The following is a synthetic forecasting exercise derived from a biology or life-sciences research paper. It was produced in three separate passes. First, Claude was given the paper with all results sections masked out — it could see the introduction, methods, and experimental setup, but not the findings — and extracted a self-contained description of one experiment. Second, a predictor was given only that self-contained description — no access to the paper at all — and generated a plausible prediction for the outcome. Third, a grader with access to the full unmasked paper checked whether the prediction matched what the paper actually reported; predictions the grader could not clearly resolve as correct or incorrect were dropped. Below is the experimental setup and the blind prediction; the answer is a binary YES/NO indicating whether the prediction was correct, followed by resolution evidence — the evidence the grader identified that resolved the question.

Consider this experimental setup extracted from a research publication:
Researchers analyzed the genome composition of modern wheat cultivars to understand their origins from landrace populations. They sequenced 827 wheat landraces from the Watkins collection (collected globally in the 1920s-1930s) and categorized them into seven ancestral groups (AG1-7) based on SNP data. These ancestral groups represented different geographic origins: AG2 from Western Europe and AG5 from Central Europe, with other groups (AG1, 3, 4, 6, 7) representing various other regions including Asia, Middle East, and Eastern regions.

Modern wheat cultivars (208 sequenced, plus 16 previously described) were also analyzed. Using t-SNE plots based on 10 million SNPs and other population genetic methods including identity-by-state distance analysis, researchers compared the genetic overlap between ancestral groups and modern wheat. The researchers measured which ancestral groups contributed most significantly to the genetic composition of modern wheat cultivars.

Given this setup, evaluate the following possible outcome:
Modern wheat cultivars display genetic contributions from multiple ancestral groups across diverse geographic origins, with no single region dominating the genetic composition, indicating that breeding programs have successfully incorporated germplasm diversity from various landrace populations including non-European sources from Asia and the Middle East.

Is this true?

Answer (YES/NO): NO